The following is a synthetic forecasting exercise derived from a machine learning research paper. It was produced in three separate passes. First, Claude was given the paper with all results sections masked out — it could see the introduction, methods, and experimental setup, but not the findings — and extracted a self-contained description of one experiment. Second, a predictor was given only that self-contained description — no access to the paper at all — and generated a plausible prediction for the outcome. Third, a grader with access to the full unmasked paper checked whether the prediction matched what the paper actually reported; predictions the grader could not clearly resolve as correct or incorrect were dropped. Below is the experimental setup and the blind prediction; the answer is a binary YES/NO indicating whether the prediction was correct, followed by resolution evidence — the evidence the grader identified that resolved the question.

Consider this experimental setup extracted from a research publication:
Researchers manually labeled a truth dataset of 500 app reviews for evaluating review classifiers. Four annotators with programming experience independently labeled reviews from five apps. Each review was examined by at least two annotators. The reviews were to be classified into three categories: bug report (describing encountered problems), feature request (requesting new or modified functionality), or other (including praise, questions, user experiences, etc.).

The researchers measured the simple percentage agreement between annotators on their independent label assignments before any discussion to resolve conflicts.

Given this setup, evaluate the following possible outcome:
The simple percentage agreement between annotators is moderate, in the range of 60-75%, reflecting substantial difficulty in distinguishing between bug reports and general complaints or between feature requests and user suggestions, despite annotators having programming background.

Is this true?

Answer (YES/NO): NO